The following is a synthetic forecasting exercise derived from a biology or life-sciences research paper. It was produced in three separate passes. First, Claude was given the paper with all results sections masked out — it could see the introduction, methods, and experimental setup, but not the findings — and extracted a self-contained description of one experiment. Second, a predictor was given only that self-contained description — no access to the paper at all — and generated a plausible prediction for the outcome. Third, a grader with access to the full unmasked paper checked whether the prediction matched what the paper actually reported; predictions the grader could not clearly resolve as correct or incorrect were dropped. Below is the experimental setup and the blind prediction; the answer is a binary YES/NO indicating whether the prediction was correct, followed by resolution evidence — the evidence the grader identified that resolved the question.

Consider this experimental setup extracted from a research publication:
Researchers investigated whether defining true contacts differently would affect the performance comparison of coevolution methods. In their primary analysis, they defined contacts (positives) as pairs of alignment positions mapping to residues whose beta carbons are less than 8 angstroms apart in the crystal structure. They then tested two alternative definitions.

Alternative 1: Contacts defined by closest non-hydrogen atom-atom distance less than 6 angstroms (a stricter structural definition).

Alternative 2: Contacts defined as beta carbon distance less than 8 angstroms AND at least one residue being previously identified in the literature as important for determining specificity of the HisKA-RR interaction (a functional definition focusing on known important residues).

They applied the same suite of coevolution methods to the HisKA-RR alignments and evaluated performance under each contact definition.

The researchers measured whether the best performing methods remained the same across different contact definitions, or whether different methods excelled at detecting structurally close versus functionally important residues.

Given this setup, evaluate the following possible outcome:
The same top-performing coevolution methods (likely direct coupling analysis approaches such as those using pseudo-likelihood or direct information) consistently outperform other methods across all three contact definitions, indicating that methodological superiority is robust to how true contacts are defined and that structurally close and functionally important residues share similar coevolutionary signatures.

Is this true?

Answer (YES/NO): NO